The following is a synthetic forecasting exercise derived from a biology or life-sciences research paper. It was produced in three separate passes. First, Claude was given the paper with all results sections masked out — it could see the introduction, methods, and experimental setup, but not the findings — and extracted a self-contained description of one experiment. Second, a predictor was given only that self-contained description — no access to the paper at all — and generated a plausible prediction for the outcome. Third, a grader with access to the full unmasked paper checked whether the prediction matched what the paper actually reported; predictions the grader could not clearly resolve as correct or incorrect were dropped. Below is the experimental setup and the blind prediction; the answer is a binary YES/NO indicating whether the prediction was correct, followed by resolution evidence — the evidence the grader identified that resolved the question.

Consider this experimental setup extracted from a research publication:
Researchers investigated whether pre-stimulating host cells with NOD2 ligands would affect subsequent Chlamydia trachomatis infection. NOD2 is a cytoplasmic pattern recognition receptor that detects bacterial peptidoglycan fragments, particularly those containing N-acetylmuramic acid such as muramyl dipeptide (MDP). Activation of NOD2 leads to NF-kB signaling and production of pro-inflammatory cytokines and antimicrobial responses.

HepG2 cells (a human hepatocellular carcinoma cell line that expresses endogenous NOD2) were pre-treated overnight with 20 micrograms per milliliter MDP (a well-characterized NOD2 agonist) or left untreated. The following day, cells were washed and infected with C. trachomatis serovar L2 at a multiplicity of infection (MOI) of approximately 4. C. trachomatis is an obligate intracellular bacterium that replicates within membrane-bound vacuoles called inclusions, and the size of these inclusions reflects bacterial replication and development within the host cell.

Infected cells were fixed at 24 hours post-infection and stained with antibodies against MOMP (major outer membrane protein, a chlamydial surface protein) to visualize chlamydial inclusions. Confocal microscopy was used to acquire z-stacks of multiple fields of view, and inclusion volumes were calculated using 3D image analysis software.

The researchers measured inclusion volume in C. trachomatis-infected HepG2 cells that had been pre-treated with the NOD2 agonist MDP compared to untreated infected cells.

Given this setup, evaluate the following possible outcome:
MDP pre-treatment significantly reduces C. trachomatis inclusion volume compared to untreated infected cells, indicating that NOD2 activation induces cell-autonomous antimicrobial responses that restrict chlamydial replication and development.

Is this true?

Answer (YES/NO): YES